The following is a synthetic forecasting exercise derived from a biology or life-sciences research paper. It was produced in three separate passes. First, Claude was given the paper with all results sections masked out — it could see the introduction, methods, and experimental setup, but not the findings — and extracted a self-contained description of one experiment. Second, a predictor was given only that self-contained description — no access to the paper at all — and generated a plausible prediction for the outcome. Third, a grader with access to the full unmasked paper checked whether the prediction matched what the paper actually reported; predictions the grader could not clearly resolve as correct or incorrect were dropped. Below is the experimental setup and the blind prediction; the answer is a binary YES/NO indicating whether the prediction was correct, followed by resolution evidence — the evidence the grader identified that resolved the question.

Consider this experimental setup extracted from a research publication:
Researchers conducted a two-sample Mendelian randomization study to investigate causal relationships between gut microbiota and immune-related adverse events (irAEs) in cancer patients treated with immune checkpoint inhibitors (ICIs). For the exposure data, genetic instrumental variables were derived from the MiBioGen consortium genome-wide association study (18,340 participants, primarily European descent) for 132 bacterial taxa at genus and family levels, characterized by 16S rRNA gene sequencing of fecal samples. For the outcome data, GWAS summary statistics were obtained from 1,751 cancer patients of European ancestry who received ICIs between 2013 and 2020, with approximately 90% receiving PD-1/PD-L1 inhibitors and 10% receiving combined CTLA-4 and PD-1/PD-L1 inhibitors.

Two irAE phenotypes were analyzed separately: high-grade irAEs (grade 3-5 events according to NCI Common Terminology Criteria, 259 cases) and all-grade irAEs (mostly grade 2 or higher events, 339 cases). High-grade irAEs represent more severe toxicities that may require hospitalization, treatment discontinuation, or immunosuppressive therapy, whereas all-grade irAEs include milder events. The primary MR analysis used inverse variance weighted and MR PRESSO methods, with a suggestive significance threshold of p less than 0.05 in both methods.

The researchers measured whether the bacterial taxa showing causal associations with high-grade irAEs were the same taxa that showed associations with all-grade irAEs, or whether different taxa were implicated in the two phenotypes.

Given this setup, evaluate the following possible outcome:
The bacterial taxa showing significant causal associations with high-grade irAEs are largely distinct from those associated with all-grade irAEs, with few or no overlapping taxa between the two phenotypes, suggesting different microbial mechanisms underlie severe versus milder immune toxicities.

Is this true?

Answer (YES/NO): YES